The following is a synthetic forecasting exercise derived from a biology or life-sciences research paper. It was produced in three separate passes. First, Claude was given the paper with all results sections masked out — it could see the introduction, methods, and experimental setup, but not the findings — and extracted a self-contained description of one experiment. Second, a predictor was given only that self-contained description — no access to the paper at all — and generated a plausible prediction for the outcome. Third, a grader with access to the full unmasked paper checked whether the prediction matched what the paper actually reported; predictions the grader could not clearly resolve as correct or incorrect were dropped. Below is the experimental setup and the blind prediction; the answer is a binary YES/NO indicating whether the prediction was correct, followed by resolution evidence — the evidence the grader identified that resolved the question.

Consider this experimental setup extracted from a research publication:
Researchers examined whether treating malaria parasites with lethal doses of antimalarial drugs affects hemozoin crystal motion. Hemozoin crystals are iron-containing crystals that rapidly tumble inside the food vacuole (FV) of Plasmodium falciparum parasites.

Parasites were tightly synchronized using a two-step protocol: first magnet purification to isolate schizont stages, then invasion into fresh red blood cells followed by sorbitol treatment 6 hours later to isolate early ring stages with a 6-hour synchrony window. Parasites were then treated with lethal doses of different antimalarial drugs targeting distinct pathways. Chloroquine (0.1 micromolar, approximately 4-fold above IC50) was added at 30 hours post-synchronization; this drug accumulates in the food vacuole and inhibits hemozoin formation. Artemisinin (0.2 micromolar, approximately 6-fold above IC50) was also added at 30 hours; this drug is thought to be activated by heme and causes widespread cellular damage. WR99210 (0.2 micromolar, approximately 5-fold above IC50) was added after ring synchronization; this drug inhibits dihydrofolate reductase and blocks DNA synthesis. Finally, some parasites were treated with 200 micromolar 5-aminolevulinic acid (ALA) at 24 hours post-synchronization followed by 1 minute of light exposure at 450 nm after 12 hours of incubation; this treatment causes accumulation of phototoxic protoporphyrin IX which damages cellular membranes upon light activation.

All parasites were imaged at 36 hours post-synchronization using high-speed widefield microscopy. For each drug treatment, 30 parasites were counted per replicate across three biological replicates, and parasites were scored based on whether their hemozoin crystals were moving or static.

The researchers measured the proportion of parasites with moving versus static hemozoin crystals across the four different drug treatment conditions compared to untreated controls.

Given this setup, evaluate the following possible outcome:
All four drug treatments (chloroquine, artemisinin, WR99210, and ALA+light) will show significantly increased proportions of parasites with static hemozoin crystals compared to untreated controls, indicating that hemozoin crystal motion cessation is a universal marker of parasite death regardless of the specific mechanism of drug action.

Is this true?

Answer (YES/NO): YES